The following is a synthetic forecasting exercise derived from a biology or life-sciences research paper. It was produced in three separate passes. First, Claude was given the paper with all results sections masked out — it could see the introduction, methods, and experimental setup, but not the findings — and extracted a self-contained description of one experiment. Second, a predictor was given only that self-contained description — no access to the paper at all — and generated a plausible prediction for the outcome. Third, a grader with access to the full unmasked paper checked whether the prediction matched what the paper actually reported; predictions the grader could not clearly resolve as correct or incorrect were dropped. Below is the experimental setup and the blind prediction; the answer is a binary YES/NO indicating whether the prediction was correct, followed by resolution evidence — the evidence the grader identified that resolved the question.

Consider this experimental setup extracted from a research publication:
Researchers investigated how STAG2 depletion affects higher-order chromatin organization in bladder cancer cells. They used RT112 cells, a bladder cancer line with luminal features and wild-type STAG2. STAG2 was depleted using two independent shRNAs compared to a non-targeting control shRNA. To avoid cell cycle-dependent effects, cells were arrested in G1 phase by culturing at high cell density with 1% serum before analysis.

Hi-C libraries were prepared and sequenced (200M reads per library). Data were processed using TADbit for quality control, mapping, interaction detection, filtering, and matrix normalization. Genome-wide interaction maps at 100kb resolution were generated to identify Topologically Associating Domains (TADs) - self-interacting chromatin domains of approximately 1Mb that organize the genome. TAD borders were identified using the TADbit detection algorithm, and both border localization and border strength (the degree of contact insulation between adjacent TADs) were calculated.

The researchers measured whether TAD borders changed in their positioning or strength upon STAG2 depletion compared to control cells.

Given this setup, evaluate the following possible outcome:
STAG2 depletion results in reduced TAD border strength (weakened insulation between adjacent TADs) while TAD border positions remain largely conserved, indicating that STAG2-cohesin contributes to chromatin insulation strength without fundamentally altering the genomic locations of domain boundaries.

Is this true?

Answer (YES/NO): NO